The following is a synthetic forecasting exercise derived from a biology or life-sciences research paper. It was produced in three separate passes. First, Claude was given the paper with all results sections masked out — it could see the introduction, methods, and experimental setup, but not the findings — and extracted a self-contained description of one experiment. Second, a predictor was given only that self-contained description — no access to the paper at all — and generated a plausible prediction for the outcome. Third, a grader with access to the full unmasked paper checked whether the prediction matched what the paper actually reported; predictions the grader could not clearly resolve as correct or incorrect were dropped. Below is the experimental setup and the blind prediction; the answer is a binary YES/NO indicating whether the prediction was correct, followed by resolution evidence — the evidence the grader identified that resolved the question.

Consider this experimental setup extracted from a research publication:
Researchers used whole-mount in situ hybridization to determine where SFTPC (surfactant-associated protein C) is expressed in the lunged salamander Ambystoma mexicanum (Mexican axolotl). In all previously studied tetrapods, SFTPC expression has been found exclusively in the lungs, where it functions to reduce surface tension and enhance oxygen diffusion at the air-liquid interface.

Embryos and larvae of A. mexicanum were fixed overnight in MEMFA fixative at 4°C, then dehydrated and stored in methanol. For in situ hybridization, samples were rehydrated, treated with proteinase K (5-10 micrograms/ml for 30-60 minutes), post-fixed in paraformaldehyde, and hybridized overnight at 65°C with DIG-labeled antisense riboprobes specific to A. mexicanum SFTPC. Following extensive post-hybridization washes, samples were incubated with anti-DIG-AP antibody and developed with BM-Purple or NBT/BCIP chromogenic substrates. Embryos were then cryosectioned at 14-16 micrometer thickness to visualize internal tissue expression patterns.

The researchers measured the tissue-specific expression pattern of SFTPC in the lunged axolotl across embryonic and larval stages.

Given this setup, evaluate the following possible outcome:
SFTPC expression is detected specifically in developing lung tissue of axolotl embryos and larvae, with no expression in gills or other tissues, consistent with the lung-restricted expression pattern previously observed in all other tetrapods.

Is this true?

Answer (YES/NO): YES